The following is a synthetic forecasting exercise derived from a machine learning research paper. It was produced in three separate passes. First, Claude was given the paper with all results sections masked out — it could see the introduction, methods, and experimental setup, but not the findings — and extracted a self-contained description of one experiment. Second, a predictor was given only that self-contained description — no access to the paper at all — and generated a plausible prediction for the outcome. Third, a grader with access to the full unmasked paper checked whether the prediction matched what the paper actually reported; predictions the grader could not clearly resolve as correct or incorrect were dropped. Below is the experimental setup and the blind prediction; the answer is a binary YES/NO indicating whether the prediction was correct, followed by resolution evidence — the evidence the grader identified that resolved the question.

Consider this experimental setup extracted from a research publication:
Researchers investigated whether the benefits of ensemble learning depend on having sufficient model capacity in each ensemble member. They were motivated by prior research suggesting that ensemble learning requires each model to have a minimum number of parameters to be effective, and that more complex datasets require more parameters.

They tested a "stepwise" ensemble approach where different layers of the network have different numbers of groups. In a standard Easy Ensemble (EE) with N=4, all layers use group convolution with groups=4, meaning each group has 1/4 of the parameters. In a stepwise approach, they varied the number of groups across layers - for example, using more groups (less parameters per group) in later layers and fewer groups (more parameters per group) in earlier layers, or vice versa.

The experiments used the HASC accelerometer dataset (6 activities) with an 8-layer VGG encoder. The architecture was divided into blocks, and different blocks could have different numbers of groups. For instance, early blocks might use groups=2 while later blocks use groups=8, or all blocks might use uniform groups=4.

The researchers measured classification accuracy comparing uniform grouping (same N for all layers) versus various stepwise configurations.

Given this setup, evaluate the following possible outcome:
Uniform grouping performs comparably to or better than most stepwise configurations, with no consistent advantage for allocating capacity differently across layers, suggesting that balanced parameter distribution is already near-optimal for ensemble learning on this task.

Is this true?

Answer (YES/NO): YES